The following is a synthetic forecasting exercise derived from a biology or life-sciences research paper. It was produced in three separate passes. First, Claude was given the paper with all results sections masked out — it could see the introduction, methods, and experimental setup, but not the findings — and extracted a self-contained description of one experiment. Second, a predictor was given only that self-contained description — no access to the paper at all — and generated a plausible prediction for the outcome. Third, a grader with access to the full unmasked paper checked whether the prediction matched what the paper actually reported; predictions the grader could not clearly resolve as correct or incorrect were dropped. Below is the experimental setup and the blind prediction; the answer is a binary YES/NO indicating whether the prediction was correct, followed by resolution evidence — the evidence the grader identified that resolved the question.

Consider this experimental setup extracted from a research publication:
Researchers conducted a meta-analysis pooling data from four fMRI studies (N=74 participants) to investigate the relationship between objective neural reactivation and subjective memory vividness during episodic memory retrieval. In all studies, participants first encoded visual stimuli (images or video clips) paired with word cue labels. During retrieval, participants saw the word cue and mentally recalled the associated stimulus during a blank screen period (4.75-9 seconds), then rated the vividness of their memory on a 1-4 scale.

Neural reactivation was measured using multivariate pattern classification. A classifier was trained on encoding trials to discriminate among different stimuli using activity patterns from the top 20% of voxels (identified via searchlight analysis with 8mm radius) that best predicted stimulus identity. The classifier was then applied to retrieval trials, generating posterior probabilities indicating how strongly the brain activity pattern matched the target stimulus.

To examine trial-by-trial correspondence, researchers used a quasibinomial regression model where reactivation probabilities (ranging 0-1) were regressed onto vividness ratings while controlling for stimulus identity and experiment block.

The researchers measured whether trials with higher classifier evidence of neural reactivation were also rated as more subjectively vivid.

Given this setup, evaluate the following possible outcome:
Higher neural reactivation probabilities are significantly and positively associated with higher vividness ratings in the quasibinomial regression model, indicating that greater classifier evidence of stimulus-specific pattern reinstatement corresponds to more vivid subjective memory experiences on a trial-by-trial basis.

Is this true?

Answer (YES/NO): YES